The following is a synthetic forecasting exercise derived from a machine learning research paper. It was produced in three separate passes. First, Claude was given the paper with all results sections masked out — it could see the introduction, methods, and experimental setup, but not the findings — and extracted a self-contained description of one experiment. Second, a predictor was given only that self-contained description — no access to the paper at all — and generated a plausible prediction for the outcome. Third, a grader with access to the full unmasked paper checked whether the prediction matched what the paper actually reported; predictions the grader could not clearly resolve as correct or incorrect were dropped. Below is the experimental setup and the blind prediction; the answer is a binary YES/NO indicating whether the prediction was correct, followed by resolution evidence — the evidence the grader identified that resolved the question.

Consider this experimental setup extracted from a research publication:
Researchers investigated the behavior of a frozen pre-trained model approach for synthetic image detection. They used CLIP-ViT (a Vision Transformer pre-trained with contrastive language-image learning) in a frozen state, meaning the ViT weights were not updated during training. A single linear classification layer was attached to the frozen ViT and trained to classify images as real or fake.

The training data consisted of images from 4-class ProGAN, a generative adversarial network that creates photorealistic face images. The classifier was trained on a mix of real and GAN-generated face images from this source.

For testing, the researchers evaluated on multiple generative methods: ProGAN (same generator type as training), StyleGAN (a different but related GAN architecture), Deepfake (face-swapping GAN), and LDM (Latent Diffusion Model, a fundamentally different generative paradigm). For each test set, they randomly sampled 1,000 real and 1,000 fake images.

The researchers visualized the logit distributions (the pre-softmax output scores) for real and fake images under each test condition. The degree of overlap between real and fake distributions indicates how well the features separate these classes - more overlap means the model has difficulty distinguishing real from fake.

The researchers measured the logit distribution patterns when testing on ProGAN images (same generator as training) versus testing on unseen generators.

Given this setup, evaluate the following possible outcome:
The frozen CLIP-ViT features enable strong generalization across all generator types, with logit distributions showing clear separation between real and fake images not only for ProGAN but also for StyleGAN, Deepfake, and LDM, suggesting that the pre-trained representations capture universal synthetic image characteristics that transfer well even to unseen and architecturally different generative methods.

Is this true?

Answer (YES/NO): NO